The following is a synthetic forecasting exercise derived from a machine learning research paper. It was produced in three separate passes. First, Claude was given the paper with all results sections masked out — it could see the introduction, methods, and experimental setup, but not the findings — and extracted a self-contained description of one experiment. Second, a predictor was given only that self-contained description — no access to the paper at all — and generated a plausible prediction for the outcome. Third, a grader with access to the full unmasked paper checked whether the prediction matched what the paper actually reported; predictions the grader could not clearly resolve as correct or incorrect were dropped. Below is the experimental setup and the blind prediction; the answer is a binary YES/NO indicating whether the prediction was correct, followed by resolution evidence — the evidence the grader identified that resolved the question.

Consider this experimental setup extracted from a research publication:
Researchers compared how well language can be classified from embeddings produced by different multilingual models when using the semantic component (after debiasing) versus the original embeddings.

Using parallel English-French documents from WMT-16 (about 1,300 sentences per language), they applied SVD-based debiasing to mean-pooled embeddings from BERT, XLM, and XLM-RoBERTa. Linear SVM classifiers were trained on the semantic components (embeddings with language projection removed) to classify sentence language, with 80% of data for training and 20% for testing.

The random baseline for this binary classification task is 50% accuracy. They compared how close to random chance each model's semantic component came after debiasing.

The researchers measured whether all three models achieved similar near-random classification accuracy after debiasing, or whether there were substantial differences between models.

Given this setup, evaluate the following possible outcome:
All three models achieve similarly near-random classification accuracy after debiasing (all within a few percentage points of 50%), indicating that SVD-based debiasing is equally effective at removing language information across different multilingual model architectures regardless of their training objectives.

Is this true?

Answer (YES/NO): YES